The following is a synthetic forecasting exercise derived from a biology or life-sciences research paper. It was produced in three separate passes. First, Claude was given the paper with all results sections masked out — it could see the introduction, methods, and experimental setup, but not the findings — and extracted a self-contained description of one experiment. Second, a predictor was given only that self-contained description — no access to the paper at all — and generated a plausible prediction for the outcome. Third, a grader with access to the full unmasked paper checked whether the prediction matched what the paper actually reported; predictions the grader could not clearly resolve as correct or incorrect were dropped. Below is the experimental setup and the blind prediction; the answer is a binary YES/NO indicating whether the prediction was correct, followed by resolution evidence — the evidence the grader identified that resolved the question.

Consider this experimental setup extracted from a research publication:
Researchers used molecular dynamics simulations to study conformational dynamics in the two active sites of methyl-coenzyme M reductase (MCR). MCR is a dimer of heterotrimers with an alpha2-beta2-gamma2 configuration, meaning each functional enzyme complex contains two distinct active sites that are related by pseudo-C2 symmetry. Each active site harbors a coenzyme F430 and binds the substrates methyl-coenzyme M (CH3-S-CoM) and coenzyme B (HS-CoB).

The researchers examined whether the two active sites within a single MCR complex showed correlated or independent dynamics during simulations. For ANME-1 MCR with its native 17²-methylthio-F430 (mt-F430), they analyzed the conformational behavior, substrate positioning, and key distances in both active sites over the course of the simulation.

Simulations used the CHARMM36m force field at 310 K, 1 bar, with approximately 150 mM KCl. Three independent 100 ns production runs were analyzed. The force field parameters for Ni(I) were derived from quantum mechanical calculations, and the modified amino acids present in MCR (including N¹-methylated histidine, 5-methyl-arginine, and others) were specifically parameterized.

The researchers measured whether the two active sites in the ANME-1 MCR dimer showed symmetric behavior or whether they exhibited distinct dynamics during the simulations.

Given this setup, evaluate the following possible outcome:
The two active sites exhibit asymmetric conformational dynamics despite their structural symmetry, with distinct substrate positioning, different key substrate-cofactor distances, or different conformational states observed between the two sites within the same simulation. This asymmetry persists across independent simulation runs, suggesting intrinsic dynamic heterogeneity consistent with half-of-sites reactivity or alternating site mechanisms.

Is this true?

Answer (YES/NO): NO